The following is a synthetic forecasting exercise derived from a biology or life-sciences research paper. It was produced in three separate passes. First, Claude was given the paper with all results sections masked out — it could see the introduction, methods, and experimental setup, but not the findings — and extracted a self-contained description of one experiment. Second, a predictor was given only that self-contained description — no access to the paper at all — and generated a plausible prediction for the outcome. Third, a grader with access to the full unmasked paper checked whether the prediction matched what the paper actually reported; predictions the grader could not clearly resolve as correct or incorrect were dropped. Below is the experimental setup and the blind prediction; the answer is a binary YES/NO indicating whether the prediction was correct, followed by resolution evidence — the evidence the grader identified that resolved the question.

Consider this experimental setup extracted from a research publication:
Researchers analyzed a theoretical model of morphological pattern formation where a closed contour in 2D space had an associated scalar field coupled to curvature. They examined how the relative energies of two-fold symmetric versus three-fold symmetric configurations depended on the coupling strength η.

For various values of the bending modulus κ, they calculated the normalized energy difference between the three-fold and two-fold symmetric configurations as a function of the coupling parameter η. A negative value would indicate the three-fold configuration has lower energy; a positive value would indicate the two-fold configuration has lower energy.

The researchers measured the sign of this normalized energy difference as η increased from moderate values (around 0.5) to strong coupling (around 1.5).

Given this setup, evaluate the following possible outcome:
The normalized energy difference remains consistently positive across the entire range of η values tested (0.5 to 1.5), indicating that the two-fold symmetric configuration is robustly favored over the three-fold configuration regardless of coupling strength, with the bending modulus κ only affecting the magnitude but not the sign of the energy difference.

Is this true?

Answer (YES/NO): NO